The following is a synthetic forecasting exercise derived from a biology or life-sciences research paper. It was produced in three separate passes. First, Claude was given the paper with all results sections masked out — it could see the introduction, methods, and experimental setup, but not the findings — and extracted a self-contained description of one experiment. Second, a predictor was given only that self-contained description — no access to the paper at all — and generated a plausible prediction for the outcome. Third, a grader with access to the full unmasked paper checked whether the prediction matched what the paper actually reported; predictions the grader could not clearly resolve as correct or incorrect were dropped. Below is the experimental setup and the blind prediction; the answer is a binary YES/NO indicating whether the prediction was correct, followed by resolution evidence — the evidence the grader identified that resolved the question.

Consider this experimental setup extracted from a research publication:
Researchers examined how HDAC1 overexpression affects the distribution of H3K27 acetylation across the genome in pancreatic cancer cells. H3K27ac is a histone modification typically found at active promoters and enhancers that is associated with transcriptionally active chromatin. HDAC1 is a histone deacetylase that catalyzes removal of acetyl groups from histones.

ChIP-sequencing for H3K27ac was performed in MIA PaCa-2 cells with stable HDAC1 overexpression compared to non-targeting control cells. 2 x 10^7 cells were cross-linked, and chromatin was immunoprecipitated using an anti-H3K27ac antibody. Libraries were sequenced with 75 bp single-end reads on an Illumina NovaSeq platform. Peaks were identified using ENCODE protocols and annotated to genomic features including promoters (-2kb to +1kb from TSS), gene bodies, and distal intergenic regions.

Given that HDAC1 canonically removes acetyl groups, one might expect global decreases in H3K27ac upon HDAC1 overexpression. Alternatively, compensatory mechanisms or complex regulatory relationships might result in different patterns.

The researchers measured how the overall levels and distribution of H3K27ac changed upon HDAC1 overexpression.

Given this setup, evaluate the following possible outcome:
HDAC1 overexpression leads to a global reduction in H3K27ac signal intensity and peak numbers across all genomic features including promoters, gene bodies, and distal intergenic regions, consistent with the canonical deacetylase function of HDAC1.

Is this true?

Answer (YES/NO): NO